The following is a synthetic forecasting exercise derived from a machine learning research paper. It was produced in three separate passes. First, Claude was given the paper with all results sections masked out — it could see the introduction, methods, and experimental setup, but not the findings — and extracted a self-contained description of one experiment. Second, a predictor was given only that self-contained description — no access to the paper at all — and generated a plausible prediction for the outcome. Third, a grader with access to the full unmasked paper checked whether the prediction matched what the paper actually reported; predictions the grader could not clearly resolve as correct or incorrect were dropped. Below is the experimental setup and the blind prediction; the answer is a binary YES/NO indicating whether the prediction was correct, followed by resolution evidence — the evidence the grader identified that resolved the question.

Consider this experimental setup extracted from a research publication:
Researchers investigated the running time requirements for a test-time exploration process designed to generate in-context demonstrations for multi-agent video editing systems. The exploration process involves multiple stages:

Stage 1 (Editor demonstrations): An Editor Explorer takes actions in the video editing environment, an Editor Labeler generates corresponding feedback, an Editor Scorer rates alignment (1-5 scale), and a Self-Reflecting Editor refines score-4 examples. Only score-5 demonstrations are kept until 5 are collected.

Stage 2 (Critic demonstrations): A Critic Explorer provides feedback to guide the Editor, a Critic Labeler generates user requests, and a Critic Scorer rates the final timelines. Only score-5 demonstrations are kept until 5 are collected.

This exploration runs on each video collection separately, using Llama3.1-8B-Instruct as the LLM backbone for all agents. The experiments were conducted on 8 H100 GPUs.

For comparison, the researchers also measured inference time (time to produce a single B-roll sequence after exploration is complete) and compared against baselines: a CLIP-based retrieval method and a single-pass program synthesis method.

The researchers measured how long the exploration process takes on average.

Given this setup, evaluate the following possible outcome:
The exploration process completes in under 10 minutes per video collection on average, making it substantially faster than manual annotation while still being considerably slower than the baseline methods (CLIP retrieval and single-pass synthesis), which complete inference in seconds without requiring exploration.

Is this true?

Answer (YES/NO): NO